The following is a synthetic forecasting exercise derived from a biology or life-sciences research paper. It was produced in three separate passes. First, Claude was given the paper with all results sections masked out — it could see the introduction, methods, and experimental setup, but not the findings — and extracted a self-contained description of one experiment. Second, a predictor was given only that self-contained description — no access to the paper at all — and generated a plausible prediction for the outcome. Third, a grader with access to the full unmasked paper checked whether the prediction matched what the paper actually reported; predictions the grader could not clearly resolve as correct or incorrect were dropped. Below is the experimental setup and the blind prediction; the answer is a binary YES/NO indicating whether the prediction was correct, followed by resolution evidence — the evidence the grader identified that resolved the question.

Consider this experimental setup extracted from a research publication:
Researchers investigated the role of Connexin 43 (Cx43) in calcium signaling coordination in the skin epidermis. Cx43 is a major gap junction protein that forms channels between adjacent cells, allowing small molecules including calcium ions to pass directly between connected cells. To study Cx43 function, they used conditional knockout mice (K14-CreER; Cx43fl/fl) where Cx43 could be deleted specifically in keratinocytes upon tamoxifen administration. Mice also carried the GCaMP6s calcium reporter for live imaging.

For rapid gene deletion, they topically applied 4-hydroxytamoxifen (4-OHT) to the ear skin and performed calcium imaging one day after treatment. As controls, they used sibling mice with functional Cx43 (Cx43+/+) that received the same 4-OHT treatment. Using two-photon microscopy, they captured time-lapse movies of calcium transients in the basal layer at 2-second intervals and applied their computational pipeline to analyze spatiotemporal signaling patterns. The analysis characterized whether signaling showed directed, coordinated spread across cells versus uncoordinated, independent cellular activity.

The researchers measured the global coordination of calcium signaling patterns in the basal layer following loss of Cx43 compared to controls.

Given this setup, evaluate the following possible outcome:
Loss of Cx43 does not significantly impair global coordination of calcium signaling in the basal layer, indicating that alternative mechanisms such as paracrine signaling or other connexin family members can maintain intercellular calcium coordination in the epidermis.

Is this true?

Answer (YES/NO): NO